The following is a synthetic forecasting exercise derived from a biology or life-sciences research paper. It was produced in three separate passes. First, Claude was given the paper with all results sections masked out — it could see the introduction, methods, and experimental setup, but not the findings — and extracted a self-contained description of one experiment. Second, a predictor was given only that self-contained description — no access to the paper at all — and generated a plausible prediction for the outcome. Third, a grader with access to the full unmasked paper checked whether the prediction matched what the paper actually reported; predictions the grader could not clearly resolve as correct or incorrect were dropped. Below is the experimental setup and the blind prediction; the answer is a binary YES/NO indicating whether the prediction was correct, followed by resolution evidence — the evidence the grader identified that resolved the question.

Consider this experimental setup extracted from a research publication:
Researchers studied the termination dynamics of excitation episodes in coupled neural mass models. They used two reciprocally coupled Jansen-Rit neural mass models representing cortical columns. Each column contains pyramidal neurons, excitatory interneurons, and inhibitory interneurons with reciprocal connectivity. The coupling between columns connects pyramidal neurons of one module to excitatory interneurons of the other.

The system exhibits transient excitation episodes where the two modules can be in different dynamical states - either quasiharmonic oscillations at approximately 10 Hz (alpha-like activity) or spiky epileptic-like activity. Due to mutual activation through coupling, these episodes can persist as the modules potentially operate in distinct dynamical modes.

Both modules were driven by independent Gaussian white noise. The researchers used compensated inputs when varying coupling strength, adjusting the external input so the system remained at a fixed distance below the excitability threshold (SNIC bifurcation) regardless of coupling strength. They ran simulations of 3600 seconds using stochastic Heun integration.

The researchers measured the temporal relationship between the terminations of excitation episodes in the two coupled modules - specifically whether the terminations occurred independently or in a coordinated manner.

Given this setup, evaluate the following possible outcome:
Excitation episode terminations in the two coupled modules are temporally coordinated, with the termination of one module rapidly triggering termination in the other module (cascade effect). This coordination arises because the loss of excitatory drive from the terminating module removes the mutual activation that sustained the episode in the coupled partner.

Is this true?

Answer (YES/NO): NO